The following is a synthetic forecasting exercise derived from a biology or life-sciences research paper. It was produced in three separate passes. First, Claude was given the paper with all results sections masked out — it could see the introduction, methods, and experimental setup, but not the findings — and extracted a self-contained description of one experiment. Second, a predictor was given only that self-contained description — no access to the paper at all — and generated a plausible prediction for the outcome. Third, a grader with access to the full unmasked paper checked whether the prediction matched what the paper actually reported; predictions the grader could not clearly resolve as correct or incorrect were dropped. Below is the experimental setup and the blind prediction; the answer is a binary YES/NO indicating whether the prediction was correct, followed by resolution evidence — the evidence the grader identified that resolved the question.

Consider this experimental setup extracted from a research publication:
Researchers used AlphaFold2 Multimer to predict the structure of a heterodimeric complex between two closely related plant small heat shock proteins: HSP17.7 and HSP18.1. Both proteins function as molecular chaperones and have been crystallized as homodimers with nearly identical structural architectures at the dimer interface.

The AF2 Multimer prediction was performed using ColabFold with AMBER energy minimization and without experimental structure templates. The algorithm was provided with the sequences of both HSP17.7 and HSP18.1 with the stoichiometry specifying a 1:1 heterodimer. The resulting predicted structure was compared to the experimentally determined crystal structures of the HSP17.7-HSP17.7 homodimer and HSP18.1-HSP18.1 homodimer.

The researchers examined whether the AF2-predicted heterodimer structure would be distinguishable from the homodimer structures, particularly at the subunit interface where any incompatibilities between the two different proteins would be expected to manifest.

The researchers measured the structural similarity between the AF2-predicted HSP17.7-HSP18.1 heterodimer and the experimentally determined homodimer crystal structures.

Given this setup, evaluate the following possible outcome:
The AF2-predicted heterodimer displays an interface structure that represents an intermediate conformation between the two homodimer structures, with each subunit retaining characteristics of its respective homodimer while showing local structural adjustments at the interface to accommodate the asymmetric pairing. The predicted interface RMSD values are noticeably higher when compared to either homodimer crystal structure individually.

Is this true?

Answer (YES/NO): NO